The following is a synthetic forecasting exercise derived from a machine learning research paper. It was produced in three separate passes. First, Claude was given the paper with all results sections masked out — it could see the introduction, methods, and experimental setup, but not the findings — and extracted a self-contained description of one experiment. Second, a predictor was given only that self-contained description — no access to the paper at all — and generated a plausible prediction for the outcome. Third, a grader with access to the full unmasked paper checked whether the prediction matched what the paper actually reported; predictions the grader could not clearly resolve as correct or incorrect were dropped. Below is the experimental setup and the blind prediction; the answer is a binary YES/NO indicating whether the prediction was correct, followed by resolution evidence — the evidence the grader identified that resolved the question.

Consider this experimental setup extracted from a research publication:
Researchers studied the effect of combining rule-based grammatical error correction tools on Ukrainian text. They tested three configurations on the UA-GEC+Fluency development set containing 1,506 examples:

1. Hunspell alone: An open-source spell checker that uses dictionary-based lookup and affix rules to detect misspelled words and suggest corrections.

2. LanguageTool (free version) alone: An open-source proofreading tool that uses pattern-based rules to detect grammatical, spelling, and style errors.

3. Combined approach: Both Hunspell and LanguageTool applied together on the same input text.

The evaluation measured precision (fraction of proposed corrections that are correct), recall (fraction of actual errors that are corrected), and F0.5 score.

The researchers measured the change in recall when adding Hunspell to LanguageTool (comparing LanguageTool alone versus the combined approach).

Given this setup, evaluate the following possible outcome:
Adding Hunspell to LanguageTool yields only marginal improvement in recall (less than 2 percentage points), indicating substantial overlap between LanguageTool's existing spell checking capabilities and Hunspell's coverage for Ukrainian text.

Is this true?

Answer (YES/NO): NO